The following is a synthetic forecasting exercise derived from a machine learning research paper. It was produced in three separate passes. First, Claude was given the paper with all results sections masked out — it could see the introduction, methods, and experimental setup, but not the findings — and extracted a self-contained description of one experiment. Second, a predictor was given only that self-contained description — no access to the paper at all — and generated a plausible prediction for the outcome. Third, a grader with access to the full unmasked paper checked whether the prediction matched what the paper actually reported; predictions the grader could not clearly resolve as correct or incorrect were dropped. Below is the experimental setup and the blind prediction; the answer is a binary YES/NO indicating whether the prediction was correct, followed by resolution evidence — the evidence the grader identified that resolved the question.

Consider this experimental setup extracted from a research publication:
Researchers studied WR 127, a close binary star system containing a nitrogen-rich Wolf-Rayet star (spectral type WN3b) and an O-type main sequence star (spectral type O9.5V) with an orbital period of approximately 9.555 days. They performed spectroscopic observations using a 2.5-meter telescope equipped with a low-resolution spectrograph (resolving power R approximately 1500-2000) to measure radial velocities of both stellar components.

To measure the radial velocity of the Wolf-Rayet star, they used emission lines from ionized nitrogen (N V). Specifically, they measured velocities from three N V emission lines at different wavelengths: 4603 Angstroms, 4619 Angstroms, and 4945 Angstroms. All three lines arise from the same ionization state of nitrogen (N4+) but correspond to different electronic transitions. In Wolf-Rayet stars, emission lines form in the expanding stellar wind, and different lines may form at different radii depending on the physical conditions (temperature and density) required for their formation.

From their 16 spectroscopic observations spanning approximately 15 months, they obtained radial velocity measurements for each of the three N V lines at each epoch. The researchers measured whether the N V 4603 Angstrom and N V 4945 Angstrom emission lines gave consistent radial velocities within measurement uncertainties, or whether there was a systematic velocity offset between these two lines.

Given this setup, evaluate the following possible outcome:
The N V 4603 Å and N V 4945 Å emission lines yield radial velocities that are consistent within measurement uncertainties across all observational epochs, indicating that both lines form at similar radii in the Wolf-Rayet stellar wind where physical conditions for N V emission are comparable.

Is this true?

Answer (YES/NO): NO